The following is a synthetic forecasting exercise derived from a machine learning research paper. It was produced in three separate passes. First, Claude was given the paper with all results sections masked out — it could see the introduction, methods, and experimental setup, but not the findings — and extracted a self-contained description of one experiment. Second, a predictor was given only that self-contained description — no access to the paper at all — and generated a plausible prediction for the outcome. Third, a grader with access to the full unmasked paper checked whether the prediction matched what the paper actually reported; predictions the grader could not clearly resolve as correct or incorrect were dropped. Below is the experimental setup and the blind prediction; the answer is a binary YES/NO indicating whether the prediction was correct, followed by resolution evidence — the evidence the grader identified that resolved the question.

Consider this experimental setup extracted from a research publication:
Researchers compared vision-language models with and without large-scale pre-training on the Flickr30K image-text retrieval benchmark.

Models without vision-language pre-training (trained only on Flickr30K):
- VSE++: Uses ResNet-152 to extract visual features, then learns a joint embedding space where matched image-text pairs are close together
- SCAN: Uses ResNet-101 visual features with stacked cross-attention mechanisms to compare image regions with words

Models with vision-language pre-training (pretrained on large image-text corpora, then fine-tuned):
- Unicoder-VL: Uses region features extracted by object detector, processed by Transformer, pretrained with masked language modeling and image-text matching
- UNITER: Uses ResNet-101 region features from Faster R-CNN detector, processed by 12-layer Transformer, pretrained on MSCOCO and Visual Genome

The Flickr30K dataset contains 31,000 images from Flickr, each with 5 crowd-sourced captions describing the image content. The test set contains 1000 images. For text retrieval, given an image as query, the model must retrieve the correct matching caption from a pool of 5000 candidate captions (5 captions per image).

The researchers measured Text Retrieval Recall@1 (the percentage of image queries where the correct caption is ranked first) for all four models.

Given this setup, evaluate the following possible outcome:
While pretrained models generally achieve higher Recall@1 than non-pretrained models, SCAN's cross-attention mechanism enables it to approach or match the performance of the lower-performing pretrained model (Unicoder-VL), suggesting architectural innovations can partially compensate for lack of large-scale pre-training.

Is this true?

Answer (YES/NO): NO